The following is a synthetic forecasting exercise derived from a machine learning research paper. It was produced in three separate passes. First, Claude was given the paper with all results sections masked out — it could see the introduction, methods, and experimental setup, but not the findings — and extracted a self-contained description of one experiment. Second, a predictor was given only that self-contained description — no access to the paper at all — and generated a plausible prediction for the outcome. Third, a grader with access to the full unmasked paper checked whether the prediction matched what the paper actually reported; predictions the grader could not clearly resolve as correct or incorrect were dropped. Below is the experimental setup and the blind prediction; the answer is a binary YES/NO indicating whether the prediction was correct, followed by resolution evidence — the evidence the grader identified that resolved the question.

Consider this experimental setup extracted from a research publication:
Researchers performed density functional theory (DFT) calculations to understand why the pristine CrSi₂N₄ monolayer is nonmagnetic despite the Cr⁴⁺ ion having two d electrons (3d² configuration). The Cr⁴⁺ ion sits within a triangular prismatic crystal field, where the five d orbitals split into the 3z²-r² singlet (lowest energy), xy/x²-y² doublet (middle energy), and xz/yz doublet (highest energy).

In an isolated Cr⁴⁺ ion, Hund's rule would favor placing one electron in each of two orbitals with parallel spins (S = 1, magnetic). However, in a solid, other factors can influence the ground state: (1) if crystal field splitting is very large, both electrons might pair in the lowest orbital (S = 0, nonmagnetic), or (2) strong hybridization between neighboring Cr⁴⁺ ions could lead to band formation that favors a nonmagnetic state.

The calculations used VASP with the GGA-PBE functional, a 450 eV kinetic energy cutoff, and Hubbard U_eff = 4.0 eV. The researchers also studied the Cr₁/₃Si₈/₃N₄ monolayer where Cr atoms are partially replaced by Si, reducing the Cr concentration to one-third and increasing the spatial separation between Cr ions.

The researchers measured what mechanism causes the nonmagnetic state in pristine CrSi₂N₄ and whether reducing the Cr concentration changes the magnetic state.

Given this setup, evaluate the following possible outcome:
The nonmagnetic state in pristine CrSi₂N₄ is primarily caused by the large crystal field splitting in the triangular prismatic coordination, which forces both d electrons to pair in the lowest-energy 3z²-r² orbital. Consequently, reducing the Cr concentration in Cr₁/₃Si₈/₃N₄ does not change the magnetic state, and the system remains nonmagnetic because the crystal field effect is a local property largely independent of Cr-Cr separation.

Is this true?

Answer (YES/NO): NO